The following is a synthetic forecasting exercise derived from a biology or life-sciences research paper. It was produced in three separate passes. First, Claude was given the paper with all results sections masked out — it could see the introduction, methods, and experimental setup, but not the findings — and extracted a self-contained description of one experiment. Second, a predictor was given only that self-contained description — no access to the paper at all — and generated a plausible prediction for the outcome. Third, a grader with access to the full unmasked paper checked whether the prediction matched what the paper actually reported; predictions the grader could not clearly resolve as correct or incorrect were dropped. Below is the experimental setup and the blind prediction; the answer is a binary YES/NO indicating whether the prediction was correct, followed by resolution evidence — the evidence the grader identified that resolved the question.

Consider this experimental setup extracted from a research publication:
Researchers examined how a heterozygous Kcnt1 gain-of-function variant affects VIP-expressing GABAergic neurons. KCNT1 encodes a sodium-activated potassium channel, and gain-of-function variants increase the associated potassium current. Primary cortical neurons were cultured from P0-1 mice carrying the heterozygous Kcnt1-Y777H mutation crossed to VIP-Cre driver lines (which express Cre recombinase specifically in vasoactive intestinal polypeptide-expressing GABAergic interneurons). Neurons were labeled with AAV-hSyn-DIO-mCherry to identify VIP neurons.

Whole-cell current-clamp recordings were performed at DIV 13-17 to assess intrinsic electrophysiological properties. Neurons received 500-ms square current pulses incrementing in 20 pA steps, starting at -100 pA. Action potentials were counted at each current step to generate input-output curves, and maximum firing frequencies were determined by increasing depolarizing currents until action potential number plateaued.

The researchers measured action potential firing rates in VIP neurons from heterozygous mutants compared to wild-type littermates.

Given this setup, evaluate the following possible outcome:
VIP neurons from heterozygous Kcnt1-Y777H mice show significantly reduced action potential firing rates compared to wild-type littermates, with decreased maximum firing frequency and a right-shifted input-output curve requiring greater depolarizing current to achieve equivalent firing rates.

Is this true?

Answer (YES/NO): NO